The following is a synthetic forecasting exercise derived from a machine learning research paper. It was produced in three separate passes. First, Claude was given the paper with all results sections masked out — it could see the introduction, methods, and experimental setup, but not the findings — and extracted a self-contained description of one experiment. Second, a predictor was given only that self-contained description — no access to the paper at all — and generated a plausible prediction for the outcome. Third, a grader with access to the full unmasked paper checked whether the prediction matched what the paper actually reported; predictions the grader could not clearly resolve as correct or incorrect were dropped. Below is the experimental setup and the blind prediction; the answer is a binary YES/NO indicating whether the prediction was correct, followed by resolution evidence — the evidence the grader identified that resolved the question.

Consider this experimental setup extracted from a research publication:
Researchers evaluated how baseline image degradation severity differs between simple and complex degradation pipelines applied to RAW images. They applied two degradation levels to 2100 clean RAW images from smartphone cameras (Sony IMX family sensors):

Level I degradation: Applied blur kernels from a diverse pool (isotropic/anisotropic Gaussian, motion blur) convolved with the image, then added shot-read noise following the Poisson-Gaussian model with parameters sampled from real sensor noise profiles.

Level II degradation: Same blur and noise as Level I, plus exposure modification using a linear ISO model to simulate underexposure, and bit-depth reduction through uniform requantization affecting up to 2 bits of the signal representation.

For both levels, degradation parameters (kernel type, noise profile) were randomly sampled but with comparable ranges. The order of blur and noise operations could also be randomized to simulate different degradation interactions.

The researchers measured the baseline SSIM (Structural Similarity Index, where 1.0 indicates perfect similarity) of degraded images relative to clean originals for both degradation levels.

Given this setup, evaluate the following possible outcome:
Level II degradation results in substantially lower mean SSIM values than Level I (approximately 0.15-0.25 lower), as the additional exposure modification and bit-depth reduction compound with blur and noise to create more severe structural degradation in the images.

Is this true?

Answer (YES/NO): NO